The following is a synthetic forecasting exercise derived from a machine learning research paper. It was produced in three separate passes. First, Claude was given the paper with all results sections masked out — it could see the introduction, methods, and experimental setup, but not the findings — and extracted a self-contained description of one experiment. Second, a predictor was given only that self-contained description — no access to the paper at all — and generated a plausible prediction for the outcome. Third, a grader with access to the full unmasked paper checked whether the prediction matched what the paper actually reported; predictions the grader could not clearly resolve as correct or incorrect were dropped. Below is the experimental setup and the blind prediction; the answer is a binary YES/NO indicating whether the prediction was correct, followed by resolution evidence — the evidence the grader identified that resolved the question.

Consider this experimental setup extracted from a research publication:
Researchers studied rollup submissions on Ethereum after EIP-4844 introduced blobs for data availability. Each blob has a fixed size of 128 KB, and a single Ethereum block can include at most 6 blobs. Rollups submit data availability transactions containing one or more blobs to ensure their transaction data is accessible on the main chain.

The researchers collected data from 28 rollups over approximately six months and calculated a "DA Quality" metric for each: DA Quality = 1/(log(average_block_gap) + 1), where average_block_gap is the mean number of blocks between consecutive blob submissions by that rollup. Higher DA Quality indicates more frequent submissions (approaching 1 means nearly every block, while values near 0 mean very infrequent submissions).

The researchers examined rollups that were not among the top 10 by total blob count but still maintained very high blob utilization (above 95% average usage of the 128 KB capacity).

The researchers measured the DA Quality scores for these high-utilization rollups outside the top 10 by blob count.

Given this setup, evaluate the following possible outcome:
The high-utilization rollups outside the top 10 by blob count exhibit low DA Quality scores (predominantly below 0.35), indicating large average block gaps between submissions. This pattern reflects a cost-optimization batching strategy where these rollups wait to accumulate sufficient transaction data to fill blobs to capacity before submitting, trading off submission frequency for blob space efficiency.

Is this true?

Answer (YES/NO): YES